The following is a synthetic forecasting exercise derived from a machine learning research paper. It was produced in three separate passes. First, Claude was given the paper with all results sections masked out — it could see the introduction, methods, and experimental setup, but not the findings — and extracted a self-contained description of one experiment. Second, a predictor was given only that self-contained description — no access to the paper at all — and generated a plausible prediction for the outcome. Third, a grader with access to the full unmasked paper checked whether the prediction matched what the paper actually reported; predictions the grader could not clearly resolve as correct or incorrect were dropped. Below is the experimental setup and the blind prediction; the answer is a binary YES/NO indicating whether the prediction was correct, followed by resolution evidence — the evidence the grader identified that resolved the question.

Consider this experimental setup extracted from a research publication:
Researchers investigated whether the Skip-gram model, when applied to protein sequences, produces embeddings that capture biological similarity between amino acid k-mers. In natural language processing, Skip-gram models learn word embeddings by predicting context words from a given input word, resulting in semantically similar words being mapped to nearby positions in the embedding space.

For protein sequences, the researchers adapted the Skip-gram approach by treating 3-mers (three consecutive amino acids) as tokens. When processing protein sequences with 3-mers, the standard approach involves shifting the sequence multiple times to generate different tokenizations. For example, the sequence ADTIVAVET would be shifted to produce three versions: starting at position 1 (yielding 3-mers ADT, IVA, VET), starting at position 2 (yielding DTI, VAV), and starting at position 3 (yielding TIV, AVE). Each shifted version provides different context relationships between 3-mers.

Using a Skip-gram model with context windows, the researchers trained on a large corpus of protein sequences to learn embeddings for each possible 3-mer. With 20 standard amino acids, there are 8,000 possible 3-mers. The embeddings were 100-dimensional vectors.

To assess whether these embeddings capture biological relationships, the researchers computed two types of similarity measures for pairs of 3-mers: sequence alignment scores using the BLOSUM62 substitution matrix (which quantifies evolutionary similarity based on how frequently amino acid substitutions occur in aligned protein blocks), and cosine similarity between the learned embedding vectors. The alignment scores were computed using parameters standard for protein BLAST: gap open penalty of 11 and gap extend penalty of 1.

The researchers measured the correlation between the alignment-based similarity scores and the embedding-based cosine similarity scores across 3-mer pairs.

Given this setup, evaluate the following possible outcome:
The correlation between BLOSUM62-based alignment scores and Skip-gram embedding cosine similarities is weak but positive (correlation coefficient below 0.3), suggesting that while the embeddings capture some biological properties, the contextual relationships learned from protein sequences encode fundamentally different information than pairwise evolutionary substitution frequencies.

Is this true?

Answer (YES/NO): YES